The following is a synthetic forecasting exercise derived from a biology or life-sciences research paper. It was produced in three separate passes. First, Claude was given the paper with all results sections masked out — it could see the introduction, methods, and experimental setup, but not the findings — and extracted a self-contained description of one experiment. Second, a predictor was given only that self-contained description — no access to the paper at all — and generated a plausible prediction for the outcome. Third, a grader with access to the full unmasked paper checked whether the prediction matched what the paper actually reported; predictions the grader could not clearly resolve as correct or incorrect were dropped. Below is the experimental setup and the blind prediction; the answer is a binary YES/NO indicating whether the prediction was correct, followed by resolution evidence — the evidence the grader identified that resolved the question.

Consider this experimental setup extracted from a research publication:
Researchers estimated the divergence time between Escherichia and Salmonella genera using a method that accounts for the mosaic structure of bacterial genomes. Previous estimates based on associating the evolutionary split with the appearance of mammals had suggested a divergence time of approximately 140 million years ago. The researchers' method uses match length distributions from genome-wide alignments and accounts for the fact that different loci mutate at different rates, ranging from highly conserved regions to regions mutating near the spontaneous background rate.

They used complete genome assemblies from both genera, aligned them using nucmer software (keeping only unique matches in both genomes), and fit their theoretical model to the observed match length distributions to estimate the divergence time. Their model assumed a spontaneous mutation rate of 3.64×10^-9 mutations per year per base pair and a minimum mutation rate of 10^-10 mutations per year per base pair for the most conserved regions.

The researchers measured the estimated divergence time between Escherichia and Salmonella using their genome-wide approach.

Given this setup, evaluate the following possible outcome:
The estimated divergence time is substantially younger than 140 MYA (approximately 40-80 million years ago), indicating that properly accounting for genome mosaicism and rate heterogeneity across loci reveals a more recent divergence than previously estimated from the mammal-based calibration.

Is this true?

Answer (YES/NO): NO